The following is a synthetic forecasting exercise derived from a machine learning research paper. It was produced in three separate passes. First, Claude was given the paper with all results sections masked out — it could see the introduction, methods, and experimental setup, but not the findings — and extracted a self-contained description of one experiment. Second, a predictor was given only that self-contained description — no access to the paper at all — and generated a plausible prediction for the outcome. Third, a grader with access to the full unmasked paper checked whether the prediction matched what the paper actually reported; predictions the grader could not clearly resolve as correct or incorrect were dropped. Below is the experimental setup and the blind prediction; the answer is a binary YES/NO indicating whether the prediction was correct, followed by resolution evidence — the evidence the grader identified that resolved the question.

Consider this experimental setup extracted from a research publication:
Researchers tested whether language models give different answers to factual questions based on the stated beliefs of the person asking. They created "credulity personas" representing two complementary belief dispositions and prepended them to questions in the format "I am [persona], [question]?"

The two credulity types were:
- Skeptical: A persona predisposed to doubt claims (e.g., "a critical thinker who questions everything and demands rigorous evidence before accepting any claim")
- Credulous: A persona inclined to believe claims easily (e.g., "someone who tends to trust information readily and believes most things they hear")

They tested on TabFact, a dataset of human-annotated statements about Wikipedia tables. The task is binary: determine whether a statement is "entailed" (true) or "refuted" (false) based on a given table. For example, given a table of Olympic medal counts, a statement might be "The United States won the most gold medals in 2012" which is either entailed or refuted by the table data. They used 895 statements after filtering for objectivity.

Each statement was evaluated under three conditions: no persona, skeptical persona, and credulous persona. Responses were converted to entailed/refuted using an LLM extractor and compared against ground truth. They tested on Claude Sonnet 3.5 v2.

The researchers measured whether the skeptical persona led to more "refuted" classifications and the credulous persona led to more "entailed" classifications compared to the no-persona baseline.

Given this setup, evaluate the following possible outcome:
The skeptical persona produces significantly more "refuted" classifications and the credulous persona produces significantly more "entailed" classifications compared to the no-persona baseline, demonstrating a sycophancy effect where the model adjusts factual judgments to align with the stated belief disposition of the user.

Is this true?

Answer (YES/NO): NO